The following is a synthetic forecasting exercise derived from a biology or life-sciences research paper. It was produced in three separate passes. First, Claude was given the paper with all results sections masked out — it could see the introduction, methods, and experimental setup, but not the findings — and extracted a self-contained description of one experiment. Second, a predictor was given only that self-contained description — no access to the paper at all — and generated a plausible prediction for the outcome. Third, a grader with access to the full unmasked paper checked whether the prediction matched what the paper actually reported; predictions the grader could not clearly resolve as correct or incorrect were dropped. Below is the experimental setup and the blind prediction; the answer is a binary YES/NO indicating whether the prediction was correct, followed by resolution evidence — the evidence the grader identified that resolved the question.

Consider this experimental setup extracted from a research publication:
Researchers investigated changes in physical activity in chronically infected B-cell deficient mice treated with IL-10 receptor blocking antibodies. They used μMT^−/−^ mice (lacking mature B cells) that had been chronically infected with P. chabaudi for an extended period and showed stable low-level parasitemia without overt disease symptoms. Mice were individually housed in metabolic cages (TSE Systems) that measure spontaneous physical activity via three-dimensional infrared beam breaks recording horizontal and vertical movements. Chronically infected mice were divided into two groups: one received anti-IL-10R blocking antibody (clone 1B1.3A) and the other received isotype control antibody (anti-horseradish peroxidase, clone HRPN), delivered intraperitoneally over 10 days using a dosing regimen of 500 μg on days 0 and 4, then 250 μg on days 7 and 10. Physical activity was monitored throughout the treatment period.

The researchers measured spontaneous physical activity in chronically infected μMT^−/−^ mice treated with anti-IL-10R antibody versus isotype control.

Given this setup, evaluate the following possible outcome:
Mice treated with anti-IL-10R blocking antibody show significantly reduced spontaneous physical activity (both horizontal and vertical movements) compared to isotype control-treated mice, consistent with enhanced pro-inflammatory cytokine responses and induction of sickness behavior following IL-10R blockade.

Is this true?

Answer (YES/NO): YES